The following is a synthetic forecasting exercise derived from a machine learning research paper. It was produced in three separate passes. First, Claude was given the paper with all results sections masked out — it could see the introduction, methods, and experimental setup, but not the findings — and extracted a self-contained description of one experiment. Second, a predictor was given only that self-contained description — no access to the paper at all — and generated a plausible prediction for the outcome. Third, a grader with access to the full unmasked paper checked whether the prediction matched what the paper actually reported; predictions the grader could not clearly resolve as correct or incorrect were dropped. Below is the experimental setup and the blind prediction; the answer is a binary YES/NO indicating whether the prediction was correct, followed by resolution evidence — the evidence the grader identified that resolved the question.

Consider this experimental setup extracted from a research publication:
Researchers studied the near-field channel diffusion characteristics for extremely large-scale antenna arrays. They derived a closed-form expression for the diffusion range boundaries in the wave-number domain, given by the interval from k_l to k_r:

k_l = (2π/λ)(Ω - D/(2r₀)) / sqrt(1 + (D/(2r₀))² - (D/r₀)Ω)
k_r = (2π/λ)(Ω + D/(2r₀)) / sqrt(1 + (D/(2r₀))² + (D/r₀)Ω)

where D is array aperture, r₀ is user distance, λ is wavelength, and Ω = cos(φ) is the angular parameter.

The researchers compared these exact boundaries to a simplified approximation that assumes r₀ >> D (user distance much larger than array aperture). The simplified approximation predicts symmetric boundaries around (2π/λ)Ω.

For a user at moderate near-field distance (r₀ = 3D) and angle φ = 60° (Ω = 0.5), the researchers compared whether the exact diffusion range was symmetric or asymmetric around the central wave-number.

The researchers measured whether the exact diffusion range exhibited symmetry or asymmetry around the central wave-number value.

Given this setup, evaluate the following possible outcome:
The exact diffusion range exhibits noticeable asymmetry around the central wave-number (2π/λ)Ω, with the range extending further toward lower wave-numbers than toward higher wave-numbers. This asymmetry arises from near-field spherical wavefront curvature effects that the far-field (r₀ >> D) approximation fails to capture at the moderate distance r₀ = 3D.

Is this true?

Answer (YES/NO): YES